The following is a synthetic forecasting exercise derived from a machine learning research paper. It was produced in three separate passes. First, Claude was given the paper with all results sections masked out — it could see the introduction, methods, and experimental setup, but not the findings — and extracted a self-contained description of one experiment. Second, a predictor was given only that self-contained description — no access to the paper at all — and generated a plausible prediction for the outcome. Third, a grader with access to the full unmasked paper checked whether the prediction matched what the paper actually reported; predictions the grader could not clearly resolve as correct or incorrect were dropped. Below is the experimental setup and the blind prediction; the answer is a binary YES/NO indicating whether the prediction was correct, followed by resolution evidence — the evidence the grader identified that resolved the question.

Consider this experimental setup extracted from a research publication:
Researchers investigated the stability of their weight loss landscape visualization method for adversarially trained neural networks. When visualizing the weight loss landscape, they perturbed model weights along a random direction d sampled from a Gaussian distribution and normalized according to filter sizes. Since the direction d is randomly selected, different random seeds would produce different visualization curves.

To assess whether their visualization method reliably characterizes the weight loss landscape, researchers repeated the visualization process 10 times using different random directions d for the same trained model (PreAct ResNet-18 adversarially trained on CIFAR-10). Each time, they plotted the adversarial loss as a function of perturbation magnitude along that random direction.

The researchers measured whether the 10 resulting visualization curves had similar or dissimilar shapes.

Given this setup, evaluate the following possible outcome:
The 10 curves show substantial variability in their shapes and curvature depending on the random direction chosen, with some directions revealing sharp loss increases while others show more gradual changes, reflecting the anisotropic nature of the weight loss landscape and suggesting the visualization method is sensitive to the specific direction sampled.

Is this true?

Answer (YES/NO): NO